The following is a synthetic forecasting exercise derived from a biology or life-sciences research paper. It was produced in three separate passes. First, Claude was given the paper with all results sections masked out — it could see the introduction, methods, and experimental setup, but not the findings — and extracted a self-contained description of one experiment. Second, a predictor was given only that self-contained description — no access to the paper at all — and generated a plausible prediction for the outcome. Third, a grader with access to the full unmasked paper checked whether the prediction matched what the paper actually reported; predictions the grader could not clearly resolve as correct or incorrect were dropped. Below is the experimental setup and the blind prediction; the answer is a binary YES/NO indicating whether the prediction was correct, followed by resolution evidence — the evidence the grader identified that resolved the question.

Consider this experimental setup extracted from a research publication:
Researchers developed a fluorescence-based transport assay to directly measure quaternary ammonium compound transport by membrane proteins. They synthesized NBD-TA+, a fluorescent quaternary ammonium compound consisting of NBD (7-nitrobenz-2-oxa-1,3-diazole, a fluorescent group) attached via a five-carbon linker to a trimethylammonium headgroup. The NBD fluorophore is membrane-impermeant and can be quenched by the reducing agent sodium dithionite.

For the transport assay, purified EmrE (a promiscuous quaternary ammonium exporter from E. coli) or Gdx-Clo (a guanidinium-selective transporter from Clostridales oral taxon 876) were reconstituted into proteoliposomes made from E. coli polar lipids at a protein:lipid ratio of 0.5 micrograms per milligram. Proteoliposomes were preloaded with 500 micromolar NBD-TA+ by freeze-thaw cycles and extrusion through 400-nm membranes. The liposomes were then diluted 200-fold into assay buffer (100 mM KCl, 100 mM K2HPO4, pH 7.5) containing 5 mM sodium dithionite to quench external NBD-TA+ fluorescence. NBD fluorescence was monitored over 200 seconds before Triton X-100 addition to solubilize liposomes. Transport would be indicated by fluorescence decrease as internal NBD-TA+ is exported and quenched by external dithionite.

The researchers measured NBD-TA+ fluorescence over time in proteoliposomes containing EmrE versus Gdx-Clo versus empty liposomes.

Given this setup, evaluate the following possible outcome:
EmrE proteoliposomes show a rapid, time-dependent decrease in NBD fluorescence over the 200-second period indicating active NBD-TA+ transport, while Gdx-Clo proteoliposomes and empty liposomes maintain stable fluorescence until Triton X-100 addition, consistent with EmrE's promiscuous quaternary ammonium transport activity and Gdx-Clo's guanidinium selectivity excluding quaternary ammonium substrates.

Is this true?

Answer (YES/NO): YES